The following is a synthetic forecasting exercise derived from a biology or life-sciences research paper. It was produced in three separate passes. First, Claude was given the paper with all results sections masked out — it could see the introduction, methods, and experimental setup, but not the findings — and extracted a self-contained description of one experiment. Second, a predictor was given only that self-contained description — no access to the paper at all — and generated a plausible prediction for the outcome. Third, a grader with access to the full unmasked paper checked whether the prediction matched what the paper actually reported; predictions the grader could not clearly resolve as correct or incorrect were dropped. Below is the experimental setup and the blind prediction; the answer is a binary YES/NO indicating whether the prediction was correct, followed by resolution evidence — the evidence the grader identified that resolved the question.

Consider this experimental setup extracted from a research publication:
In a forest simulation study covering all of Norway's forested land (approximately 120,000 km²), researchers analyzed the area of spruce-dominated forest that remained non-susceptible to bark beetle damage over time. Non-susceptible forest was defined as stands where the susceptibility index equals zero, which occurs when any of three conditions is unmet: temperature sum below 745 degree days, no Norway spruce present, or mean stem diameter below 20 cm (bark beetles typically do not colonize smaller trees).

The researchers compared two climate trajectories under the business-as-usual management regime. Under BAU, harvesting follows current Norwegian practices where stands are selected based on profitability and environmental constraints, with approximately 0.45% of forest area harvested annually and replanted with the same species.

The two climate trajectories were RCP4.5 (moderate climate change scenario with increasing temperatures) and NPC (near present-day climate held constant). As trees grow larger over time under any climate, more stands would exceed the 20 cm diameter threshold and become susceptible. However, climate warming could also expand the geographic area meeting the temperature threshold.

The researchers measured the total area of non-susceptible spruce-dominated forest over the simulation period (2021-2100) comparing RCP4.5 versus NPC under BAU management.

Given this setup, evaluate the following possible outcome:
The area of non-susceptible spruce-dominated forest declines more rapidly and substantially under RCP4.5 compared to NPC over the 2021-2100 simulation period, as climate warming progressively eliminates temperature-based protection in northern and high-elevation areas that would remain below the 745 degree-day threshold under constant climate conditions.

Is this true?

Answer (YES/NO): NO